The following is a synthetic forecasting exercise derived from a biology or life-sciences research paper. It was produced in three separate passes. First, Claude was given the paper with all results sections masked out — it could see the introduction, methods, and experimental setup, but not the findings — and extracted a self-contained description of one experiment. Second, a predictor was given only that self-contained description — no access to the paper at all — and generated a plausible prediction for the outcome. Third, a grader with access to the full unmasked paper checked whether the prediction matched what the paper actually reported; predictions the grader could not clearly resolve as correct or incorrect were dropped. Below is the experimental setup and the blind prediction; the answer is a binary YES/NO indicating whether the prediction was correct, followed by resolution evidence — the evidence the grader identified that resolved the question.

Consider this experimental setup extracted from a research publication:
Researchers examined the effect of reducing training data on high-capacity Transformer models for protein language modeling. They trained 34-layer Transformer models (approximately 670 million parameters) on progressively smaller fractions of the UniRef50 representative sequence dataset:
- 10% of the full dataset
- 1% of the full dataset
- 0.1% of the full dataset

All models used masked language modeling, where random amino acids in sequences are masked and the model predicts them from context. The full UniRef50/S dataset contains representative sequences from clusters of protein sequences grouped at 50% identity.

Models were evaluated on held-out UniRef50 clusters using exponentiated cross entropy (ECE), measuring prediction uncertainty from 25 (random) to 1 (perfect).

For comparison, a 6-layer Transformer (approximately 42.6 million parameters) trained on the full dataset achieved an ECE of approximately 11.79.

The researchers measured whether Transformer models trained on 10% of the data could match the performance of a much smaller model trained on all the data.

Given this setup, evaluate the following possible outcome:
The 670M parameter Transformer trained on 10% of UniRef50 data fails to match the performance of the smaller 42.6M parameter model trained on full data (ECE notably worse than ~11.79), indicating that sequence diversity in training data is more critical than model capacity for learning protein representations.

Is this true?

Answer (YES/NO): NO